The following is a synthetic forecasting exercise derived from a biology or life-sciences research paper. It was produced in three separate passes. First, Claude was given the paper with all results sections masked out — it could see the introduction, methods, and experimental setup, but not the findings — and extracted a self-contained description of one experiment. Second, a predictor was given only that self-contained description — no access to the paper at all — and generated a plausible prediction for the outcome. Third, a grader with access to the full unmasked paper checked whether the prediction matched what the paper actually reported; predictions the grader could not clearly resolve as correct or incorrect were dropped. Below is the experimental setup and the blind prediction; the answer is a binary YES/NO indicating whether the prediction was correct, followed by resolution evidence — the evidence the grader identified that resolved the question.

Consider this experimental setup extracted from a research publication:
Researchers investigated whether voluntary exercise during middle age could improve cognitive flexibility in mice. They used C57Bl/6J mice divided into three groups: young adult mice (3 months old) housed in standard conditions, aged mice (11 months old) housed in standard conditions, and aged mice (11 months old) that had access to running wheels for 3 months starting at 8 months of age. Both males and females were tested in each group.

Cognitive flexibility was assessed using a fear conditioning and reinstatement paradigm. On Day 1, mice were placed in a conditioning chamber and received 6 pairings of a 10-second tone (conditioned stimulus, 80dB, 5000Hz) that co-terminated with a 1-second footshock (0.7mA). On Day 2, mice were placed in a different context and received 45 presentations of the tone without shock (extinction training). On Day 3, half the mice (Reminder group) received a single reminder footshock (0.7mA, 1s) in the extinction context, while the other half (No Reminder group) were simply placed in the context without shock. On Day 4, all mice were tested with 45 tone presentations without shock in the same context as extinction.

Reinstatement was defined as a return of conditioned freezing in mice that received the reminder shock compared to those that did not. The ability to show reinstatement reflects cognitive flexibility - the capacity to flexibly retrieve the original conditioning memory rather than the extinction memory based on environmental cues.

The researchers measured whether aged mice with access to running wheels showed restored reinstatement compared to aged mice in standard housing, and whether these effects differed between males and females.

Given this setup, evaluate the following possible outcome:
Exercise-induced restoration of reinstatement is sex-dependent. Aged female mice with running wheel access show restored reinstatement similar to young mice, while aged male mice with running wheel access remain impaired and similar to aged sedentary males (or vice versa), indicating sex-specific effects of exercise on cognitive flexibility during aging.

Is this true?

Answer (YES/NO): YES